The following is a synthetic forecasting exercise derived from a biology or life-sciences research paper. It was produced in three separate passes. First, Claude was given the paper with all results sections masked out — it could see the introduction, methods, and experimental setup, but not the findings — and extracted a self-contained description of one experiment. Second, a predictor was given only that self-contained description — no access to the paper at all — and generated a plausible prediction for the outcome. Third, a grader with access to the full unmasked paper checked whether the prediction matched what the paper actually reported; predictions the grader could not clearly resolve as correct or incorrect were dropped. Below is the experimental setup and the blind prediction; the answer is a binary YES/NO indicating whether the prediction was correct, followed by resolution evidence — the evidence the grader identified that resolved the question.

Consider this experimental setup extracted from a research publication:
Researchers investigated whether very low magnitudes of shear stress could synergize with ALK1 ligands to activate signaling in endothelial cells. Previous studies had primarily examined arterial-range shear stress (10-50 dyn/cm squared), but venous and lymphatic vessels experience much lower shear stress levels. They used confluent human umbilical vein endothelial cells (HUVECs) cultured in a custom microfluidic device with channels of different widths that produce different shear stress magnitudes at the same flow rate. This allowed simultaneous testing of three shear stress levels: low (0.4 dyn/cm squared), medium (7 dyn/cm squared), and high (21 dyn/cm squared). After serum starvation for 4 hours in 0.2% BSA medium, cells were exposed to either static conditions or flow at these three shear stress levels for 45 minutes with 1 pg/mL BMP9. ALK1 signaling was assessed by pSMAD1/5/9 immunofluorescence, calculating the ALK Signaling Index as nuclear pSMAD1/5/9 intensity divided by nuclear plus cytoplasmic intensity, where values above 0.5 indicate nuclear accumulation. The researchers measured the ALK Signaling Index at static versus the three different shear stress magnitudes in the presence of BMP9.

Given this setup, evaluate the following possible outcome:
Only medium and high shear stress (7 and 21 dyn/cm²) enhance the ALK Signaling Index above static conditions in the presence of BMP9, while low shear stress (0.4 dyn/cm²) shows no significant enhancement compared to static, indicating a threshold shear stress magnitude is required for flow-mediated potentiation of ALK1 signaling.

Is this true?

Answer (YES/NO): NO